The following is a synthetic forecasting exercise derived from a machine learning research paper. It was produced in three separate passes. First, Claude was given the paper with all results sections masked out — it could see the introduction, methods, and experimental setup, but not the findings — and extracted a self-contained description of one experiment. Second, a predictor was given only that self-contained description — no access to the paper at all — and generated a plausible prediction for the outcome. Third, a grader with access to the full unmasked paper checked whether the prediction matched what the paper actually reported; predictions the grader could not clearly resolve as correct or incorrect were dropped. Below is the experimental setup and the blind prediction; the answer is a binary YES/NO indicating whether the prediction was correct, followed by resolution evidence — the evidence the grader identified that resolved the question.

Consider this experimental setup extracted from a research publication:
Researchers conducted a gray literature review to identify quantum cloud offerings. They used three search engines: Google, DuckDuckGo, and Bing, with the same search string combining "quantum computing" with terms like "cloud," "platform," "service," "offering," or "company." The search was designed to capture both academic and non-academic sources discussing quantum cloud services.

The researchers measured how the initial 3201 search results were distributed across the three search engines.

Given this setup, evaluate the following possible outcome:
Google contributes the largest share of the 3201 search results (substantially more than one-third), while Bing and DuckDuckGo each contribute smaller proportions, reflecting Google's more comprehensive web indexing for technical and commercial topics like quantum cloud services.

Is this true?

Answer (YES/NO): NO